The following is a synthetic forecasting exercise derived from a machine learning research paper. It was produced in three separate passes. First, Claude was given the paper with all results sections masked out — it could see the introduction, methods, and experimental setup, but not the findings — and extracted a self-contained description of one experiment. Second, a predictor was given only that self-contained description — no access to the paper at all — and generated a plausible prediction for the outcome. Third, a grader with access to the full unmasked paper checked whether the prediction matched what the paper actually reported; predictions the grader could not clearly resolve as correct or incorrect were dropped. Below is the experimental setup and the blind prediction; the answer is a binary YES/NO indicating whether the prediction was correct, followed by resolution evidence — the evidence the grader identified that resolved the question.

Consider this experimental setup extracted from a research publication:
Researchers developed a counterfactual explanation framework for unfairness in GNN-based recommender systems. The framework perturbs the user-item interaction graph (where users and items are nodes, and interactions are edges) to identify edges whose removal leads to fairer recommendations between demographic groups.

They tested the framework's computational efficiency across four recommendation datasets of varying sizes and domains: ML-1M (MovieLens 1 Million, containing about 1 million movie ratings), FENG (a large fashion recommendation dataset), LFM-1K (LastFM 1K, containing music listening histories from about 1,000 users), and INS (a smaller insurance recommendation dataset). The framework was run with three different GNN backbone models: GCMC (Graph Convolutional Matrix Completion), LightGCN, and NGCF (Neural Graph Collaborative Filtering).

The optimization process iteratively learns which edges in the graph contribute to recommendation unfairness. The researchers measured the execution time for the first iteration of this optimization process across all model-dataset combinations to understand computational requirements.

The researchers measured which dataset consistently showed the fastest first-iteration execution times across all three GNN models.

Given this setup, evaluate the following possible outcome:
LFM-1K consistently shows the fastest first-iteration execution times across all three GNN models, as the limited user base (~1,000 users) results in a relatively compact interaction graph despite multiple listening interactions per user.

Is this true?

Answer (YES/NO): NO